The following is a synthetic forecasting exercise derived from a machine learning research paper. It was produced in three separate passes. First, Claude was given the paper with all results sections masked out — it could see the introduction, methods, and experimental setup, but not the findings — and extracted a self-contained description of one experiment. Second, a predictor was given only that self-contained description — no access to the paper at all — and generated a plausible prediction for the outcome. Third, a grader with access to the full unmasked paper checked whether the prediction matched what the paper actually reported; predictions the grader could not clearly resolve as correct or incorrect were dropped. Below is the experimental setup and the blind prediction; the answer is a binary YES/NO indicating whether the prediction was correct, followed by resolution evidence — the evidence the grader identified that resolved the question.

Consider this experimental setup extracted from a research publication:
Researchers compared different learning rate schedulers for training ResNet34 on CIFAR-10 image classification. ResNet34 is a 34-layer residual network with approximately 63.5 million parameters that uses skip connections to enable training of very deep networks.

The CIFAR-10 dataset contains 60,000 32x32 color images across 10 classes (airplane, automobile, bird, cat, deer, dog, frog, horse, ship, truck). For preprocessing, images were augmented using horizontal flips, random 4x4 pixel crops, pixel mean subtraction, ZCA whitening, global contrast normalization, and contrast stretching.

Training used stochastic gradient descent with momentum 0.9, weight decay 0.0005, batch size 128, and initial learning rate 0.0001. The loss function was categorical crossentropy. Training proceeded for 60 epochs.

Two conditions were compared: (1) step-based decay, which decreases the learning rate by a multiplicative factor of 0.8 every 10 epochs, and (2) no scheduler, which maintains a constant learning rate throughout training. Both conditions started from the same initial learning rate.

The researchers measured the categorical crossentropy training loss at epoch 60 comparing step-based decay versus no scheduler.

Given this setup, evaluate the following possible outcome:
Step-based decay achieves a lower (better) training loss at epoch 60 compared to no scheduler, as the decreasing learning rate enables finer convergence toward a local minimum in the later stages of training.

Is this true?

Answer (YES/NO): NO